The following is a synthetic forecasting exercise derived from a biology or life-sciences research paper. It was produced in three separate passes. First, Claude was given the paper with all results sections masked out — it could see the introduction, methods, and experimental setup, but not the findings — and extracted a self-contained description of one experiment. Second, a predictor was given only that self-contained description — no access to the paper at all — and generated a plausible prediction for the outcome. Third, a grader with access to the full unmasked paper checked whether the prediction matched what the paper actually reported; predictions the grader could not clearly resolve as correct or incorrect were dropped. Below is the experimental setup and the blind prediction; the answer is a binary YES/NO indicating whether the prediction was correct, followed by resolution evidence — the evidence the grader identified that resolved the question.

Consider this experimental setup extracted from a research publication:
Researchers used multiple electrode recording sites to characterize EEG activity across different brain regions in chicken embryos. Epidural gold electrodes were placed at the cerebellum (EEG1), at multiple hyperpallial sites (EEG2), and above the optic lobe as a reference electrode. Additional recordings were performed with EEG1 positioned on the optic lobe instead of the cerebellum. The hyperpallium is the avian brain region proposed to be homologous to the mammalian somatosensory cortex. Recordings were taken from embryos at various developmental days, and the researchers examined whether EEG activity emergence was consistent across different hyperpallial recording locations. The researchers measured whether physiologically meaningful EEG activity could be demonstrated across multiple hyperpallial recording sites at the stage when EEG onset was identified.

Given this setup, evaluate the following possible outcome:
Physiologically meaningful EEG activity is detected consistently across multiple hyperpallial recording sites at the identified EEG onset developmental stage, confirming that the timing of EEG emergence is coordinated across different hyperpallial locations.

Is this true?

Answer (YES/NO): YES